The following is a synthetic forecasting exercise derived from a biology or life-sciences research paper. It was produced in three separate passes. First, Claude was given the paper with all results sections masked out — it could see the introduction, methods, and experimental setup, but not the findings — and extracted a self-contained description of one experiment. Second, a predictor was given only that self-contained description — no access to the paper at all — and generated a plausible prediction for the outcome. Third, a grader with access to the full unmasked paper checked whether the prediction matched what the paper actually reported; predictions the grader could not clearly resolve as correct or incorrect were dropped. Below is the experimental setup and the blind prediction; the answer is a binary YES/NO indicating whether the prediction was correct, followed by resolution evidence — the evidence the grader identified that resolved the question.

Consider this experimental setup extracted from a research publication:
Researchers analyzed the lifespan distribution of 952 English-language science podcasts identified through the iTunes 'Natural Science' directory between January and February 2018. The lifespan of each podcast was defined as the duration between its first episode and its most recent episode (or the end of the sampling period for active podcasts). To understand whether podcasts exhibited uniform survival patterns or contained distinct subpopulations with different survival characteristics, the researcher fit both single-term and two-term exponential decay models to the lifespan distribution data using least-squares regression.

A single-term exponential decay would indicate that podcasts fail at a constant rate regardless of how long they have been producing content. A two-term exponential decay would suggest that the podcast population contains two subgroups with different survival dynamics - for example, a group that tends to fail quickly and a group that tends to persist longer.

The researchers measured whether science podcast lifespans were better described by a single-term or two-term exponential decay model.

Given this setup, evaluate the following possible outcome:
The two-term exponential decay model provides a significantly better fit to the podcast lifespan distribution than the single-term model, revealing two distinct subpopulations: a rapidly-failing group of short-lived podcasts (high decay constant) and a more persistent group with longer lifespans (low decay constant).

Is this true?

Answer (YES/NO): YES